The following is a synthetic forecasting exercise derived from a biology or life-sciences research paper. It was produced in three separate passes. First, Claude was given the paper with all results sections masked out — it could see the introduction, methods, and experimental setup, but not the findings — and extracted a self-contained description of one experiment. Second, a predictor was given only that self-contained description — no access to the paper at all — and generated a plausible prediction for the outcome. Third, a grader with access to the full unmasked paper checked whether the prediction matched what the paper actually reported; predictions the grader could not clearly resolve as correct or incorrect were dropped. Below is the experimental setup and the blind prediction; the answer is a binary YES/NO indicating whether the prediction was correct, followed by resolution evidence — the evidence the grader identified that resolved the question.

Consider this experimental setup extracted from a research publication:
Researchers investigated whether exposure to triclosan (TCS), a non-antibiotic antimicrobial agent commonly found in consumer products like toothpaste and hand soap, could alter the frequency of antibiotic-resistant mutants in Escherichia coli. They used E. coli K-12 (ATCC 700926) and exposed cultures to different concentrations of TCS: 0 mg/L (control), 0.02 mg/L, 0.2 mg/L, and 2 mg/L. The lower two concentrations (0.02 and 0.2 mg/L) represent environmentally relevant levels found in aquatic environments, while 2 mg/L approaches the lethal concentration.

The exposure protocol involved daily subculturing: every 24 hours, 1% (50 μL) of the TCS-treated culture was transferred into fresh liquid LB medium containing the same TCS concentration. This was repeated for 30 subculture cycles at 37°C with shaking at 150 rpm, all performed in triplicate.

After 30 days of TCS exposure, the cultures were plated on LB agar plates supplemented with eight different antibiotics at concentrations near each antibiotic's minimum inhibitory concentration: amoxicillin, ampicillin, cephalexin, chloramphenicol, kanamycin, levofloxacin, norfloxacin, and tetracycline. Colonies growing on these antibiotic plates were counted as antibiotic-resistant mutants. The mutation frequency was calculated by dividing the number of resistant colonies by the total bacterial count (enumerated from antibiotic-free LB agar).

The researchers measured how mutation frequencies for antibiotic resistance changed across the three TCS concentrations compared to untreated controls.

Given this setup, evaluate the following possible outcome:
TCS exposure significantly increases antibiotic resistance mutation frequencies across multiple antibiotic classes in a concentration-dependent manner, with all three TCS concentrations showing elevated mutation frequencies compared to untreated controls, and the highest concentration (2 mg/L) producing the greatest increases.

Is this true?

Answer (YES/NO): NO